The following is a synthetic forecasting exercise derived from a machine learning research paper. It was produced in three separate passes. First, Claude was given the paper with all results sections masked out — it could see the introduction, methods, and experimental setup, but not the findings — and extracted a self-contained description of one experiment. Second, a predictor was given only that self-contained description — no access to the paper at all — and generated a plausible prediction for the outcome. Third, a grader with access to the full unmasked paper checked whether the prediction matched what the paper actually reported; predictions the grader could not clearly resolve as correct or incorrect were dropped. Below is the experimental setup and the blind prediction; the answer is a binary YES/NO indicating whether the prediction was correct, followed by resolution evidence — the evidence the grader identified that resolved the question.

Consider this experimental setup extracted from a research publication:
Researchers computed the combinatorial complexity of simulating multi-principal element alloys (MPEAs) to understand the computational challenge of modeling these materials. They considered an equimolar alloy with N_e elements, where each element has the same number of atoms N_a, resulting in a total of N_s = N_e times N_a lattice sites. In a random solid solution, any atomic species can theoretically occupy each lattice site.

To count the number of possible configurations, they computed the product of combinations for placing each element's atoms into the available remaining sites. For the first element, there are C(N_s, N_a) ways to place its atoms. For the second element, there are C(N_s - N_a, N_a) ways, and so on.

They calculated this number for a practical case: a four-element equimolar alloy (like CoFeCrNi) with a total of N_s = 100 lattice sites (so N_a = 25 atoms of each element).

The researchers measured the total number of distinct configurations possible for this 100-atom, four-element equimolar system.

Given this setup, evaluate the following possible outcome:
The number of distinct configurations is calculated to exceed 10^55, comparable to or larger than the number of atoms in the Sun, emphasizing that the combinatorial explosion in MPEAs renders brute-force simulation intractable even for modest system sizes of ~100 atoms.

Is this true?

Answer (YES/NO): NO